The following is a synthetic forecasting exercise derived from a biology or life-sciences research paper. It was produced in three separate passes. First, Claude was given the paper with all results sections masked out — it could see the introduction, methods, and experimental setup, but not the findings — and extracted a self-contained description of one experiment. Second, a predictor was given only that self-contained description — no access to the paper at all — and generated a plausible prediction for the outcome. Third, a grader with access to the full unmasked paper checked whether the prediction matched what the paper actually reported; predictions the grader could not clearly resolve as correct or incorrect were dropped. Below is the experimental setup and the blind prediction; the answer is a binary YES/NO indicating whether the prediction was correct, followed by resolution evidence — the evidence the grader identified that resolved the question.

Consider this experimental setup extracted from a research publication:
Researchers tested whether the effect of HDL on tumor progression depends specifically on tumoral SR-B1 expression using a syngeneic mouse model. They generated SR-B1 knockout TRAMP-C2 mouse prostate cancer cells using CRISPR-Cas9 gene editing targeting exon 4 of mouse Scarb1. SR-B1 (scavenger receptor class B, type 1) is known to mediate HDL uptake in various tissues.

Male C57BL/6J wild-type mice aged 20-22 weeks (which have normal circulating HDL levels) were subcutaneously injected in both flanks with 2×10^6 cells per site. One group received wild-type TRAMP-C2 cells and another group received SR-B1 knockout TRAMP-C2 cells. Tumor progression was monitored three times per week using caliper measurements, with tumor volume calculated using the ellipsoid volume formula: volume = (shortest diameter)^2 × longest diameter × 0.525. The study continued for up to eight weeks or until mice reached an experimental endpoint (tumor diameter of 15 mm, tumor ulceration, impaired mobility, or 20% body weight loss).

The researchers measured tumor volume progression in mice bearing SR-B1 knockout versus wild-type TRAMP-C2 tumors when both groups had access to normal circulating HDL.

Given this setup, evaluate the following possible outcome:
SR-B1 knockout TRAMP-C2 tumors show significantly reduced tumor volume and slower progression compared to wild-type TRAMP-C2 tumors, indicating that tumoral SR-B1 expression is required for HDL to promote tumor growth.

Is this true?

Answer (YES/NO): YES